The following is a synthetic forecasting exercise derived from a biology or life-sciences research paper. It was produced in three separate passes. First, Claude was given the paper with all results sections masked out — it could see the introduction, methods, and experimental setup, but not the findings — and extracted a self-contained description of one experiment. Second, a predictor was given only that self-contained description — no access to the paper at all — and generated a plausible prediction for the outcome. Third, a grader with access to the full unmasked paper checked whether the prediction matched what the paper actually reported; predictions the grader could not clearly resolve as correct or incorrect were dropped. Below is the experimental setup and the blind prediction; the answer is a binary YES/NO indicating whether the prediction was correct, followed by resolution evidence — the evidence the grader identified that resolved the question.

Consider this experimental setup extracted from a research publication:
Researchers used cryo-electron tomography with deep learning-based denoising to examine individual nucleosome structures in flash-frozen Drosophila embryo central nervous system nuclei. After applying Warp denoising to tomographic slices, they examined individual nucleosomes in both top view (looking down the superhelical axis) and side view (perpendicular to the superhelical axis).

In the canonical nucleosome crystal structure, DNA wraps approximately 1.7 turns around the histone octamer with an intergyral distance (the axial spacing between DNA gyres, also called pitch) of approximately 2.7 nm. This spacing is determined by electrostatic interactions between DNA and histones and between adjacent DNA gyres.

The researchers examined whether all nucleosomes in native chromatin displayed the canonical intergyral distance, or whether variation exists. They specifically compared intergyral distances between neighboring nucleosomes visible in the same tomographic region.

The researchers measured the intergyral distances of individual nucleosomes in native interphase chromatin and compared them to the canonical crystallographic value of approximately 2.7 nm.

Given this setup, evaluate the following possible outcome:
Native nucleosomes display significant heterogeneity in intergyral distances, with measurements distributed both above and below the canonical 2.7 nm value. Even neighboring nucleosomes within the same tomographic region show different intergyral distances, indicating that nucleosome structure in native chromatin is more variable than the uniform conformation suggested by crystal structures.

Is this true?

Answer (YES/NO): NO